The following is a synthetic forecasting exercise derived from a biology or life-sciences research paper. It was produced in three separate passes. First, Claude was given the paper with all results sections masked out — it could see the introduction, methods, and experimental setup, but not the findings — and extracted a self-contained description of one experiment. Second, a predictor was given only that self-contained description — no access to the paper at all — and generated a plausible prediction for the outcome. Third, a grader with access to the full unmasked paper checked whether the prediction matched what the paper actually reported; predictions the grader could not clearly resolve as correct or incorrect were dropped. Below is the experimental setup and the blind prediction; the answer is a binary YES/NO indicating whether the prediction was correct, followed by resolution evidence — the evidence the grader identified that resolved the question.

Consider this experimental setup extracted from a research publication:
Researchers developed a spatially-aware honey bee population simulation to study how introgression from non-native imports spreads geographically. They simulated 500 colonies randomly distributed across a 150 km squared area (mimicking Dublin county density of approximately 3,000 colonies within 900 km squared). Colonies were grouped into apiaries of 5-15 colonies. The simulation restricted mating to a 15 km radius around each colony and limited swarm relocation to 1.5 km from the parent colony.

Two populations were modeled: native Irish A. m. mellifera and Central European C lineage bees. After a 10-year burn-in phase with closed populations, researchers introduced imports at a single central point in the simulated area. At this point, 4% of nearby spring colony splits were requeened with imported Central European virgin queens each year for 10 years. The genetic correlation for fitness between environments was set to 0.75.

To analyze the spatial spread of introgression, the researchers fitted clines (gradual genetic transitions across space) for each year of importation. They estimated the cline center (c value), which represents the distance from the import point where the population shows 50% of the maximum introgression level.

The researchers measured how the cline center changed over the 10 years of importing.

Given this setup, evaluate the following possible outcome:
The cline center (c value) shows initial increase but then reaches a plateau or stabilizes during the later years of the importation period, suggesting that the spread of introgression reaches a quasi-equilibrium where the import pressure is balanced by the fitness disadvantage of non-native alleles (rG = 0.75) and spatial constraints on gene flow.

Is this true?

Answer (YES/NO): NO